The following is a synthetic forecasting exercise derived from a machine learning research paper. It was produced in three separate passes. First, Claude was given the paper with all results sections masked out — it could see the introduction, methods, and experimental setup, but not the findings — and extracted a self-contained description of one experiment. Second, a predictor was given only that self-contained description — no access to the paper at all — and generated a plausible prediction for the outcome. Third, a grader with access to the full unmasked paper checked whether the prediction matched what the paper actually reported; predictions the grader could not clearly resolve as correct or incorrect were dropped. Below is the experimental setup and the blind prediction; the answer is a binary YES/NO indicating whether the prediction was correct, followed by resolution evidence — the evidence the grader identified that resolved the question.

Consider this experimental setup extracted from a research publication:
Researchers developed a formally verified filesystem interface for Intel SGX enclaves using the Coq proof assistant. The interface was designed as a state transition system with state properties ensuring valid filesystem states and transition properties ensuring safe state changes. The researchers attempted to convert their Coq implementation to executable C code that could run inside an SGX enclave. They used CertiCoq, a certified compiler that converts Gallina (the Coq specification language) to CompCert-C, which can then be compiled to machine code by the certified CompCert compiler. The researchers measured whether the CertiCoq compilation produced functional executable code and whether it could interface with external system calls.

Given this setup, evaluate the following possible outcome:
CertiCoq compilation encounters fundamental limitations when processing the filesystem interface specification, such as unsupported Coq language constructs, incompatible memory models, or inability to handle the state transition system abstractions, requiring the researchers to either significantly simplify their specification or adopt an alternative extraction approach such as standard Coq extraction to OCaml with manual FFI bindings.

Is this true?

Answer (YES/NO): NO